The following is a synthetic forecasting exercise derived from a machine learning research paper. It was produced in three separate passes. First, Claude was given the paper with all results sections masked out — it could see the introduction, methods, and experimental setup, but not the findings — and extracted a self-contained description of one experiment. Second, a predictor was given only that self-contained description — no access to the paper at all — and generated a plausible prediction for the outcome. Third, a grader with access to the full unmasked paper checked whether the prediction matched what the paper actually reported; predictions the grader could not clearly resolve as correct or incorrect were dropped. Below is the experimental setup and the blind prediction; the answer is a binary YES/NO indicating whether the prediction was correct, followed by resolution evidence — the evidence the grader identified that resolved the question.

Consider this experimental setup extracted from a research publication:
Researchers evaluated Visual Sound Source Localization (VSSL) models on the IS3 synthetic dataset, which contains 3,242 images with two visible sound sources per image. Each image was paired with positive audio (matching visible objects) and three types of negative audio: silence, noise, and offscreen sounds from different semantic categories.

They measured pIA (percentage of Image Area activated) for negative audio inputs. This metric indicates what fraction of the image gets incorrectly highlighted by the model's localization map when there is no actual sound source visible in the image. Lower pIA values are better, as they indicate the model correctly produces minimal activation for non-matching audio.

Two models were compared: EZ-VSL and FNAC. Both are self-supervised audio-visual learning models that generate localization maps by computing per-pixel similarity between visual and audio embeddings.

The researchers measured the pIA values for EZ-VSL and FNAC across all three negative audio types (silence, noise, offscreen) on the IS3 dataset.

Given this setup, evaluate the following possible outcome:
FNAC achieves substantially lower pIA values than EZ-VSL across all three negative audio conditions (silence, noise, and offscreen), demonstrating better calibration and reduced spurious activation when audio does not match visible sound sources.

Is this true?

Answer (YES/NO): NO